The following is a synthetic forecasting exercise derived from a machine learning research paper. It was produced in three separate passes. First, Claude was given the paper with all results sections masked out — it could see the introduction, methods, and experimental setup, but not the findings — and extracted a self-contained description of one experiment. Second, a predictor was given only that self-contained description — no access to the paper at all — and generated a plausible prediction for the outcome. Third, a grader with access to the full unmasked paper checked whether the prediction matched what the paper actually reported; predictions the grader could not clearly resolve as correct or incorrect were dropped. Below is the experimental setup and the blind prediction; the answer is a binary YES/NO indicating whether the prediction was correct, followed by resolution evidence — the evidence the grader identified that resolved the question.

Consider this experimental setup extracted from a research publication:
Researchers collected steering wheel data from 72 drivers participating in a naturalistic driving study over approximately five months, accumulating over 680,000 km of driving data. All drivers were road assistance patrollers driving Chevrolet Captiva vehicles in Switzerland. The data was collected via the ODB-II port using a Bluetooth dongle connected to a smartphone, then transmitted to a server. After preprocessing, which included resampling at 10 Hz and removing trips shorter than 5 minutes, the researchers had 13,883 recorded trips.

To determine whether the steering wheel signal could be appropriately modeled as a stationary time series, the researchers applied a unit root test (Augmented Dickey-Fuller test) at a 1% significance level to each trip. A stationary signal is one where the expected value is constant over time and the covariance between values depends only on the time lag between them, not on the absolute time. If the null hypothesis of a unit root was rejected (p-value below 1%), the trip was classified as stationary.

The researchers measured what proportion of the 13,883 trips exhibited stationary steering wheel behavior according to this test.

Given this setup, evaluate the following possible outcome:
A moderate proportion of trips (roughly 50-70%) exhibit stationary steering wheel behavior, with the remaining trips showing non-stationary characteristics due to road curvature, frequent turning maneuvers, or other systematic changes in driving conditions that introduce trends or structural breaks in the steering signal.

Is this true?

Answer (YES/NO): NO